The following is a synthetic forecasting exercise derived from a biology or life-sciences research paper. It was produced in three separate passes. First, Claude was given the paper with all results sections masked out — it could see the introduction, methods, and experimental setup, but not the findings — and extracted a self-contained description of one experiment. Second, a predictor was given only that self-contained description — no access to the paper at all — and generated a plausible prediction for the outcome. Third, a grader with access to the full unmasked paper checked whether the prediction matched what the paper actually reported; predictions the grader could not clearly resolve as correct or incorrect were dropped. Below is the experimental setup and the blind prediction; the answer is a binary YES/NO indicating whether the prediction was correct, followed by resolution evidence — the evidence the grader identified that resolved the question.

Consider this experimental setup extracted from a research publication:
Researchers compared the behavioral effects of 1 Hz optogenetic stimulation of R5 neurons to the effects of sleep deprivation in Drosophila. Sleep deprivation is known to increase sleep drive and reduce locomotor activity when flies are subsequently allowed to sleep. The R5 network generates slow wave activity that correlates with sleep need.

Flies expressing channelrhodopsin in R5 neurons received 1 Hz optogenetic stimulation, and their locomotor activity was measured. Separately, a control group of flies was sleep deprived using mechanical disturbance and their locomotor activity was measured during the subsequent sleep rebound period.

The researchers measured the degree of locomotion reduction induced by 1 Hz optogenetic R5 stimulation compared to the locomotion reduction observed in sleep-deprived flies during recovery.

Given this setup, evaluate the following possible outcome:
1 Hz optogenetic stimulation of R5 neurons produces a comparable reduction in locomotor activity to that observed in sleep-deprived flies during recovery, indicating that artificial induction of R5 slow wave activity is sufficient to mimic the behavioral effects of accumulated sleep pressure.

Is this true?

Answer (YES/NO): YES